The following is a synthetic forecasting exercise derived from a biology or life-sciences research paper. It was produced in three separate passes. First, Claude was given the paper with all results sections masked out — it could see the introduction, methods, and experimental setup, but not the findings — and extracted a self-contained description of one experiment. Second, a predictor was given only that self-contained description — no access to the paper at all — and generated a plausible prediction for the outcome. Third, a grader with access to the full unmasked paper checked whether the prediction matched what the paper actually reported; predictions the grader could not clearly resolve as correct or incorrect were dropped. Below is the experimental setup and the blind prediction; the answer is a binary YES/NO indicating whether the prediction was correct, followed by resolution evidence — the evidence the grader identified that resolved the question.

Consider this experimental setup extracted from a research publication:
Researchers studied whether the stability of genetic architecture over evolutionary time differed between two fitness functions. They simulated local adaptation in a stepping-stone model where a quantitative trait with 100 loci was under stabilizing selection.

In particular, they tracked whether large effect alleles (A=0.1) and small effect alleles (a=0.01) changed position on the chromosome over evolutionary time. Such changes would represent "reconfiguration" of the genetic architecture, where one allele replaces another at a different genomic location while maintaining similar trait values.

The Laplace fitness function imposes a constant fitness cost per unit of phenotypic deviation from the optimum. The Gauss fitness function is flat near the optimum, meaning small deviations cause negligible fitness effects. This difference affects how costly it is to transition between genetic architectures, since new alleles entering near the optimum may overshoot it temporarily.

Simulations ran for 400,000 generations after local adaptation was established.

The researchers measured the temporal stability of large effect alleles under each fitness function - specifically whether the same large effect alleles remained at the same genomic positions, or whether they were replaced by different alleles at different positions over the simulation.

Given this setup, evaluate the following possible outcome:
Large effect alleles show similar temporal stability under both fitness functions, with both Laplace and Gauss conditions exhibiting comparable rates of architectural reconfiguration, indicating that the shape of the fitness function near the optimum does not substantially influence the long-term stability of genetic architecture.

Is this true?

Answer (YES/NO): NO